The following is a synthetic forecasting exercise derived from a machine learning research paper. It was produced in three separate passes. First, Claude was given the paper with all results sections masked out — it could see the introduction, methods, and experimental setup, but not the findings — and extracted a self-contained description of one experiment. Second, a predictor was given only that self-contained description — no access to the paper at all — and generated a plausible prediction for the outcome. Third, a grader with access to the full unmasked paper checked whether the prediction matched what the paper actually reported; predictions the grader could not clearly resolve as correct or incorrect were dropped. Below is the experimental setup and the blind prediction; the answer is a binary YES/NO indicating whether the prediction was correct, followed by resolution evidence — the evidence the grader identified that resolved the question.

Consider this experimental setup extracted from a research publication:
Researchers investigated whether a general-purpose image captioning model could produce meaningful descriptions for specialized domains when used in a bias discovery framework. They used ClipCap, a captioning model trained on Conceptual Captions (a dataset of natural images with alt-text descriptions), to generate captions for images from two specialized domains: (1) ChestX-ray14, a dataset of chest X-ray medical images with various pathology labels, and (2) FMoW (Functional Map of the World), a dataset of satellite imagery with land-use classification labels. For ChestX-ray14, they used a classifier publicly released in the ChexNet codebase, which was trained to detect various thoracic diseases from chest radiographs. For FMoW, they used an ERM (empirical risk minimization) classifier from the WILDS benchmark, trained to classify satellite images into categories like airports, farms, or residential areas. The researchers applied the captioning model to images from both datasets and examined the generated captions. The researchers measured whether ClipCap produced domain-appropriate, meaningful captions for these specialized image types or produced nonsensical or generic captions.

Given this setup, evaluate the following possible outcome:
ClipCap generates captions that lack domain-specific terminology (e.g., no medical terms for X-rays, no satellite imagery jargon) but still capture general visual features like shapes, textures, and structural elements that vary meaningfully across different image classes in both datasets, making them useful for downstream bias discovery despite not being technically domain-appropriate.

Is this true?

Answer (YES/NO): NO